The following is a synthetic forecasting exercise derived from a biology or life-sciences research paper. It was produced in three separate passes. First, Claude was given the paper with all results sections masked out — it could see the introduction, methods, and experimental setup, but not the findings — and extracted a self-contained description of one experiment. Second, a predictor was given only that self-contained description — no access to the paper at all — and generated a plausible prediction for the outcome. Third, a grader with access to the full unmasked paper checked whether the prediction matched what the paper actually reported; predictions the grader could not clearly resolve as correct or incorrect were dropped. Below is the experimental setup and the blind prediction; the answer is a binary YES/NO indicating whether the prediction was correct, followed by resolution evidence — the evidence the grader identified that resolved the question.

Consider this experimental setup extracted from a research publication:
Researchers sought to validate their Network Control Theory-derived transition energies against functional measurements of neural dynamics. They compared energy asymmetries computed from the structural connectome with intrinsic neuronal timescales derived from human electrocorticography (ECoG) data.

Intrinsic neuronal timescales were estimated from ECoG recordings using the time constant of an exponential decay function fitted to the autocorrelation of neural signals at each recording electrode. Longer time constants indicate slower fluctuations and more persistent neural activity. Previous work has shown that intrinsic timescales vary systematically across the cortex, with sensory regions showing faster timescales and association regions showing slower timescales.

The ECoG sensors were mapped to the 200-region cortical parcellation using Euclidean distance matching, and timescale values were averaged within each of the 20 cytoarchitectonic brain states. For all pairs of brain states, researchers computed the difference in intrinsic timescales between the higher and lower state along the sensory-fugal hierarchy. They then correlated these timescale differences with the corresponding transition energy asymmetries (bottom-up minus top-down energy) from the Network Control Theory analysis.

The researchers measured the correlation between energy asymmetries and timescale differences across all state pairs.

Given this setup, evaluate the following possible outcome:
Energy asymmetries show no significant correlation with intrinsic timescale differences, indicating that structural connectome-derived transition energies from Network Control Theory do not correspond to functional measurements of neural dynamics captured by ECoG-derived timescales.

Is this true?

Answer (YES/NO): NO